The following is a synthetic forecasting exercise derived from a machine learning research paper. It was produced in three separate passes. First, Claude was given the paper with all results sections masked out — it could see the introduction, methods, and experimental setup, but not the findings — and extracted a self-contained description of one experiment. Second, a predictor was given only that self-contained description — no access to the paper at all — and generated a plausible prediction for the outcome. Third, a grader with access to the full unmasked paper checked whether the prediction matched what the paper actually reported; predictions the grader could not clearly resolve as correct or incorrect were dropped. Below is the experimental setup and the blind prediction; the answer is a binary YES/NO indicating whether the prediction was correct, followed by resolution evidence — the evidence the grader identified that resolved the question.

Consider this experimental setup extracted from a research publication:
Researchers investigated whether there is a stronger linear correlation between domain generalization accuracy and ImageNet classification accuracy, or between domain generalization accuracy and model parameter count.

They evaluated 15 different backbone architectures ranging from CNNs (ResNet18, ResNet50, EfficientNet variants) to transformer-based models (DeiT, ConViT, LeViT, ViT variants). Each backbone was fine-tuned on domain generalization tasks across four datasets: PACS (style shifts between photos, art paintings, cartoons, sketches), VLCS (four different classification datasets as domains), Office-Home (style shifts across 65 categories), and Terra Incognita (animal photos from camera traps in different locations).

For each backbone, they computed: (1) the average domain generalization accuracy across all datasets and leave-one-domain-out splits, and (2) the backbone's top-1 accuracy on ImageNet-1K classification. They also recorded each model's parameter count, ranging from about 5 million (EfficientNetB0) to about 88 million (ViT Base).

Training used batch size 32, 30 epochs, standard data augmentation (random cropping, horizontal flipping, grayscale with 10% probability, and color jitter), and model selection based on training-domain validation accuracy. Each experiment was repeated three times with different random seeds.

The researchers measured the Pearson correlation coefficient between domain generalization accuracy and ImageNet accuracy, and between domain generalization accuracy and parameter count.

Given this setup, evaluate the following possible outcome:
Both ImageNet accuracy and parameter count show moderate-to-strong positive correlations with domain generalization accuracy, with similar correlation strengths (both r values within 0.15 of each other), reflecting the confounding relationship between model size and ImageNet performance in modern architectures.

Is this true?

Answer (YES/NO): NO